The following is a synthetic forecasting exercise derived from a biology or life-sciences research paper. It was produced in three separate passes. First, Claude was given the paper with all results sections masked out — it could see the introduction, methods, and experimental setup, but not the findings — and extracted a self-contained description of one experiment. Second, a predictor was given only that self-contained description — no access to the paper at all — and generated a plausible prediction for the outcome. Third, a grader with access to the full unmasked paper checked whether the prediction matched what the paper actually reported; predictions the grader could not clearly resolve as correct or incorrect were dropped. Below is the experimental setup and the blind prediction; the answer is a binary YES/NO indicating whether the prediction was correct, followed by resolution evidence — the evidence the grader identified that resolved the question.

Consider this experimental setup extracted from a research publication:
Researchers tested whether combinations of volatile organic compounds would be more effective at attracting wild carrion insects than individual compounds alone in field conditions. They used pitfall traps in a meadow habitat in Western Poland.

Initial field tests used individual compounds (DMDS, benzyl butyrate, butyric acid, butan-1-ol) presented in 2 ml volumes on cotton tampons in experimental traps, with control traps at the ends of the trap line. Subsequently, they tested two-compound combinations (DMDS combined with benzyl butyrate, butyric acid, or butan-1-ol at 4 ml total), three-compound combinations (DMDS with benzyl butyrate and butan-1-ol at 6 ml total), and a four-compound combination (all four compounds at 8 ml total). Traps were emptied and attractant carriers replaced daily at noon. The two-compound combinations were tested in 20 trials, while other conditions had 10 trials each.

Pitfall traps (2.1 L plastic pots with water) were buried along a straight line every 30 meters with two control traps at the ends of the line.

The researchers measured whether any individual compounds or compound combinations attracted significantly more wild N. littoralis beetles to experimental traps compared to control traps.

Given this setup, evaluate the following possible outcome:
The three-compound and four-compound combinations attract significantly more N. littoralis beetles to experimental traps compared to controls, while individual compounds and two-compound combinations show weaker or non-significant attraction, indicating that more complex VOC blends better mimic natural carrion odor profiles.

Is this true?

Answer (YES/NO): NO